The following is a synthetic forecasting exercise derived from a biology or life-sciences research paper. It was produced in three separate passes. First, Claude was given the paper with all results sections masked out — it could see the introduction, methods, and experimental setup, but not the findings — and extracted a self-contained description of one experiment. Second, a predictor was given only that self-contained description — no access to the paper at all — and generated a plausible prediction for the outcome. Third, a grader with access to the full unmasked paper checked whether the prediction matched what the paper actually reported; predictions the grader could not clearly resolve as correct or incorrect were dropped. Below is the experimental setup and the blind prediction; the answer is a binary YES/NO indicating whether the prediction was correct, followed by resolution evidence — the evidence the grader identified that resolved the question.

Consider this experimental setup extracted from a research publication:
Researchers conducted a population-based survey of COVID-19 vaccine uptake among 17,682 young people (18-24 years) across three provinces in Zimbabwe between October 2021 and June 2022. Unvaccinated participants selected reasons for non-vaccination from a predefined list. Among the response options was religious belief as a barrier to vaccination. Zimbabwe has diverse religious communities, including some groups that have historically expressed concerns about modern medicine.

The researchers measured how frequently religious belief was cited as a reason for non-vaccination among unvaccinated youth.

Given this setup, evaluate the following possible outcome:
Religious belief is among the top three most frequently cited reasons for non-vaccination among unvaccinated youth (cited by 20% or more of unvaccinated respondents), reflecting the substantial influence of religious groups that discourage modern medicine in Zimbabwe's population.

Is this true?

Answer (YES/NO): NO